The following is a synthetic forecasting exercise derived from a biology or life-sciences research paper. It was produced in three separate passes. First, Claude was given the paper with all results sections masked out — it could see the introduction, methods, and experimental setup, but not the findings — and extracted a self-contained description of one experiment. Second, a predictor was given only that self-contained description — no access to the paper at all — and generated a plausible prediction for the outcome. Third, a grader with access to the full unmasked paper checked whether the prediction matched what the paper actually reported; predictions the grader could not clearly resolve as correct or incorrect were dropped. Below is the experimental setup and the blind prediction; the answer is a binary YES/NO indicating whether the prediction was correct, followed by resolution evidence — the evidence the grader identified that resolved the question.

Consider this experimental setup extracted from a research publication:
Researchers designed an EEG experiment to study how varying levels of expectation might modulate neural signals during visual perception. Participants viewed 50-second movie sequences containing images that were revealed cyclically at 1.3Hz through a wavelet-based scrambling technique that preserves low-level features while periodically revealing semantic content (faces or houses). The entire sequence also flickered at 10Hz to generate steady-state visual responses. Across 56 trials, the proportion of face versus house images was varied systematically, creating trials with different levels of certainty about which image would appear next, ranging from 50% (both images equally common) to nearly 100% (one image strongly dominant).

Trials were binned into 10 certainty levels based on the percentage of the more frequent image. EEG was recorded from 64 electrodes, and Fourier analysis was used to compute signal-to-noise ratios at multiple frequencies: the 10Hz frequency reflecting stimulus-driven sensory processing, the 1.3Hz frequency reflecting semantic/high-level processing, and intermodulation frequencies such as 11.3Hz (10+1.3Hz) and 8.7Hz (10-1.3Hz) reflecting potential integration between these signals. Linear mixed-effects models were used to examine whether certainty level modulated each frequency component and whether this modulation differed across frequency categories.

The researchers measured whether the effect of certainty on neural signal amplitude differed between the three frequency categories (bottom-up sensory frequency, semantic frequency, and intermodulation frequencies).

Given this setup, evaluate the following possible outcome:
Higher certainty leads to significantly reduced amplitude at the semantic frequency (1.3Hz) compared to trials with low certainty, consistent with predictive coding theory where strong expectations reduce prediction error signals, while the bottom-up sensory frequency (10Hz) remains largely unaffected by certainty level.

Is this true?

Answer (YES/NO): YES